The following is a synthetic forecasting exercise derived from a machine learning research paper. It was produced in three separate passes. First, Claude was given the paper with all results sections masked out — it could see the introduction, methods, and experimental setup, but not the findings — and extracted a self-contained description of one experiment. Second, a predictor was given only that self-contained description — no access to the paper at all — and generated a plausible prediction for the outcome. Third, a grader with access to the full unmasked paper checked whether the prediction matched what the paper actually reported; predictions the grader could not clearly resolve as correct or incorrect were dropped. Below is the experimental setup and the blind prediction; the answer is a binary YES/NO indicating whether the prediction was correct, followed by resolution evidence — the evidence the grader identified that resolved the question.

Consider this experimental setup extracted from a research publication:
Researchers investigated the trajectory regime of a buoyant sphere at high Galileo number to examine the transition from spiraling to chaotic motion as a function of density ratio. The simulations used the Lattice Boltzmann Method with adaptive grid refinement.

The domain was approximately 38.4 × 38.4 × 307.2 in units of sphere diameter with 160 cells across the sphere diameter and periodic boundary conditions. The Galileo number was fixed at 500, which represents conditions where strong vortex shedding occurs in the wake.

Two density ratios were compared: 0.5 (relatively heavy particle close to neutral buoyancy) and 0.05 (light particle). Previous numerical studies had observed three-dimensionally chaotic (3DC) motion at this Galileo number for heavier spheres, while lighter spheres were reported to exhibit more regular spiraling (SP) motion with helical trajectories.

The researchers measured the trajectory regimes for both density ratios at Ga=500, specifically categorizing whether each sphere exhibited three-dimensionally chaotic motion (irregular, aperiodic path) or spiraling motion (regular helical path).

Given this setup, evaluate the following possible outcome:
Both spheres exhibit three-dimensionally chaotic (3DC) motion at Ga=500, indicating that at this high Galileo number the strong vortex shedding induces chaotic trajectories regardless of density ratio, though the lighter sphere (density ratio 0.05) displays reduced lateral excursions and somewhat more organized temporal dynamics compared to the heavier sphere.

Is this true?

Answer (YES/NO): NO